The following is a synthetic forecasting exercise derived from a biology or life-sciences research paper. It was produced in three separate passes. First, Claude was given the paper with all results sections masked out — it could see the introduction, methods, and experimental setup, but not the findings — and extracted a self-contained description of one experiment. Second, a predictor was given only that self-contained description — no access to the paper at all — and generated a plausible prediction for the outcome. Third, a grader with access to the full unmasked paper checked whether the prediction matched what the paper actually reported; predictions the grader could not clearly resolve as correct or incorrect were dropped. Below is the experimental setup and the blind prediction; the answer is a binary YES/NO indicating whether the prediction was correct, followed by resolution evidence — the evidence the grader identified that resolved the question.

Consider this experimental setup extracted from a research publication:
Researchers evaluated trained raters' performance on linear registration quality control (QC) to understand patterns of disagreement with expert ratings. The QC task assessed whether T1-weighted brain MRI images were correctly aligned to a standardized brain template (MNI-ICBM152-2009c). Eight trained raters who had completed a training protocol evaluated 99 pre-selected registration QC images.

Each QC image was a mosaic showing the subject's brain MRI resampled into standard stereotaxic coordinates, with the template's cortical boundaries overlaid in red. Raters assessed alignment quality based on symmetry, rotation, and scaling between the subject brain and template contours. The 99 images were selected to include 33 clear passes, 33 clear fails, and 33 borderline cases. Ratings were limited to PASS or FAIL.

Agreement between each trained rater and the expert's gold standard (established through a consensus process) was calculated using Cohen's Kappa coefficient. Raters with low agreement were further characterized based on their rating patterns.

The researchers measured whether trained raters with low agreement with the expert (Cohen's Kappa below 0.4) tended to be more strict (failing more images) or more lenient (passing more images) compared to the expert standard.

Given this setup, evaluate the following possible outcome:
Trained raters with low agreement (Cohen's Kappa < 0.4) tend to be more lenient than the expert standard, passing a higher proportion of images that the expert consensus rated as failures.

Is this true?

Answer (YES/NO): NO